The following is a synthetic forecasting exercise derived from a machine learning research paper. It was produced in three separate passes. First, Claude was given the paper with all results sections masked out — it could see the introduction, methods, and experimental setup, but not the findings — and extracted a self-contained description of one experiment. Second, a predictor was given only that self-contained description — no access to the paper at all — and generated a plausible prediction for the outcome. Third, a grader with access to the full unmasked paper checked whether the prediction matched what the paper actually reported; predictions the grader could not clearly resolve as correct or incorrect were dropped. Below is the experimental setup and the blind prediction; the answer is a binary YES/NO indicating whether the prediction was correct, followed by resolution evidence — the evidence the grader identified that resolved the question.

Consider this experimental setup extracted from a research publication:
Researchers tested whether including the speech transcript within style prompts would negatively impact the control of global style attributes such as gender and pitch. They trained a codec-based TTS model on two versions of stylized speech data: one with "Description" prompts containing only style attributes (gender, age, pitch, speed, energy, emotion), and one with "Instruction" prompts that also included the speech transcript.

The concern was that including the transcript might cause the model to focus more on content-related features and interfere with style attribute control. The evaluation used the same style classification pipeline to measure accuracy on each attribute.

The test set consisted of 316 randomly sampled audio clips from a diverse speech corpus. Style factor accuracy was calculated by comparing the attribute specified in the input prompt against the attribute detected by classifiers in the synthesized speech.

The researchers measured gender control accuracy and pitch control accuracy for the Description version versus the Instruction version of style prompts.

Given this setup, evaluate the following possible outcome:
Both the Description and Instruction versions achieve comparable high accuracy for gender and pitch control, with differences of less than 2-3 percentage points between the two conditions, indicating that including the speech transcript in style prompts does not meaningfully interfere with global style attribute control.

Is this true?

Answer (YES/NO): YES